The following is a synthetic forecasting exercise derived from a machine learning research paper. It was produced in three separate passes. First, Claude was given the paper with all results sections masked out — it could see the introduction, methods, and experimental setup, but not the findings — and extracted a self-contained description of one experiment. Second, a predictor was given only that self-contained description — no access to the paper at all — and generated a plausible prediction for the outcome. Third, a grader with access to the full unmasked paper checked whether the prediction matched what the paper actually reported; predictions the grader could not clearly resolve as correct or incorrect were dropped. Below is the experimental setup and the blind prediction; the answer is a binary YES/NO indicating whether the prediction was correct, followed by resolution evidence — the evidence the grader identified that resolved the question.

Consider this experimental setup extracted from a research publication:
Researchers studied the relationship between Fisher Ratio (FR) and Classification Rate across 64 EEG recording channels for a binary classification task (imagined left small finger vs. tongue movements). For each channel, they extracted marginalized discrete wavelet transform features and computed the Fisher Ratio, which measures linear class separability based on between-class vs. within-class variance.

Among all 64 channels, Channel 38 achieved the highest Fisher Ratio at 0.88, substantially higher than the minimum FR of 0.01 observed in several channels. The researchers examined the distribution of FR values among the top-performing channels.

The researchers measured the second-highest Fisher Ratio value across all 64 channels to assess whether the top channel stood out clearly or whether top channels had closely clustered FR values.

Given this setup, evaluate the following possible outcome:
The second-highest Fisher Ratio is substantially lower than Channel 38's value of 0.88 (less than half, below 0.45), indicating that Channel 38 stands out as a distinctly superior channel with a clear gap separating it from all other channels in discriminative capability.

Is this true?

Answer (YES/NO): NO